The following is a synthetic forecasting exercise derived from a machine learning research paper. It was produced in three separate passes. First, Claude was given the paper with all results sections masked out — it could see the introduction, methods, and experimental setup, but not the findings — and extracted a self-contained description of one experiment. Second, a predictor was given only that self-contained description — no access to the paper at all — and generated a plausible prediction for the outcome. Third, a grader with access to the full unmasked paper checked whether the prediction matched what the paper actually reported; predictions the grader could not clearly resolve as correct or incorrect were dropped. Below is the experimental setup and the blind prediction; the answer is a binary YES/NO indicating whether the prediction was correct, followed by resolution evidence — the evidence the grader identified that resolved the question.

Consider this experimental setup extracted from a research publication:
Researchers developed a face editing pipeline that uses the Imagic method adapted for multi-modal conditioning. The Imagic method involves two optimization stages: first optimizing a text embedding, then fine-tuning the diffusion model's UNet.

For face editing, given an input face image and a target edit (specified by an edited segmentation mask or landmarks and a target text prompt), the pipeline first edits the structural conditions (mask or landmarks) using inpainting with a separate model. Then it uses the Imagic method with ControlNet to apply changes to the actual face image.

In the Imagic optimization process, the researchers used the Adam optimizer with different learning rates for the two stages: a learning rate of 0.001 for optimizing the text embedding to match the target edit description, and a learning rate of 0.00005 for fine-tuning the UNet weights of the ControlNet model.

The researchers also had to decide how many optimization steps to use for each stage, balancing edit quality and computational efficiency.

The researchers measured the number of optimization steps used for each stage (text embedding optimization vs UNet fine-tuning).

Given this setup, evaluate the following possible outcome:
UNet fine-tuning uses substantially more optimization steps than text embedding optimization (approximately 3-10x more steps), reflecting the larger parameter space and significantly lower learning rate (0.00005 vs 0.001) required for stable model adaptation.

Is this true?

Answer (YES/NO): NO